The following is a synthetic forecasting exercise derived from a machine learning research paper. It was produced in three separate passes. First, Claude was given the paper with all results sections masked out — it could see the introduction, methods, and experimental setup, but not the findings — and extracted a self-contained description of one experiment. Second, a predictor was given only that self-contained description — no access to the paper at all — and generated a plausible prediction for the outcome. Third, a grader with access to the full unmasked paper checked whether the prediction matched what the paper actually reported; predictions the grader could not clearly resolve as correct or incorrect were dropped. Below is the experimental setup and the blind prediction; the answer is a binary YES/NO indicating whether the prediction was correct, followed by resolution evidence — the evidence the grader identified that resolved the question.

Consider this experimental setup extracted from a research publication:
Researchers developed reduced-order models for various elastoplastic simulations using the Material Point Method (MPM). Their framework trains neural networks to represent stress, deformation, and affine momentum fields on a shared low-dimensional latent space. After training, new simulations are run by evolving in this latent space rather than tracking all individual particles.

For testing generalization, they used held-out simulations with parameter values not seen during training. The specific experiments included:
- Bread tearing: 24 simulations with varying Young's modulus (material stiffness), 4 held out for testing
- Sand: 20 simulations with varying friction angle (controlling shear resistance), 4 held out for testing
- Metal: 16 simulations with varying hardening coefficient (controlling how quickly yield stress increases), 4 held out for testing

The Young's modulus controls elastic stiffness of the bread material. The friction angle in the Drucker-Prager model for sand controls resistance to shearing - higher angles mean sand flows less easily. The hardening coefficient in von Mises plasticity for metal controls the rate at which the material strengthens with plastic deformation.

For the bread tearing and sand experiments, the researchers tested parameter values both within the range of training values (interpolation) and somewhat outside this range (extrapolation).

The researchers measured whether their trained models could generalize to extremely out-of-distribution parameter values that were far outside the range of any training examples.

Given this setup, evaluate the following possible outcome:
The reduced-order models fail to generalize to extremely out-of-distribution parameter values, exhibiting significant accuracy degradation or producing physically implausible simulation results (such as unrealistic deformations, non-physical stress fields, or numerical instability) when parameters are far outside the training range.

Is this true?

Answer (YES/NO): YES